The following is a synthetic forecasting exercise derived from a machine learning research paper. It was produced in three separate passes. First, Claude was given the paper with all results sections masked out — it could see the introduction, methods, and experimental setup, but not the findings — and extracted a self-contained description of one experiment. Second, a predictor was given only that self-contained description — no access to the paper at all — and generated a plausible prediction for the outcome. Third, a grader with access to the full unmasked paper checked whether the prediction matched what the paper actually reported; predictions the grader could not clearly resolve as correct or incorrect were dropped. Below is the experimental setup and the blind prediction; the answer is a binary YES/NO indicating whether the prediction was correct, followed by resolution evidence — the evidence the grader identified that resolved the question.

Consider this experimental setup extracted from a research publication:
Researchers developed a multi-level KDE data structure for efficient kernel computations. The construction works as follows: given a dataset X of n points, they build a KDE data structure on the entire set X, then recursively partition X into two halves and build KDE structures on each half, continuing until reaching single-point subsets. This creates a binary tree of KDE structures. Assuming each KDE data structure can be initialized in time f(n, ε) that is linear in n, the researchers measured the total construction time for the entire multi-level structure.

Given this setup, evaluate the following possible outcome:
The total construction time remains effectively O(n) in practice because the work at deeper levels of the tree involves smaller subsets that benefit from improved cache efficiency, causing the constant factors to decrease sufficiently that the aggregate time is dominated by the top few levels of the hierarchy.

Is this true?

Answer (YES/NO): NO